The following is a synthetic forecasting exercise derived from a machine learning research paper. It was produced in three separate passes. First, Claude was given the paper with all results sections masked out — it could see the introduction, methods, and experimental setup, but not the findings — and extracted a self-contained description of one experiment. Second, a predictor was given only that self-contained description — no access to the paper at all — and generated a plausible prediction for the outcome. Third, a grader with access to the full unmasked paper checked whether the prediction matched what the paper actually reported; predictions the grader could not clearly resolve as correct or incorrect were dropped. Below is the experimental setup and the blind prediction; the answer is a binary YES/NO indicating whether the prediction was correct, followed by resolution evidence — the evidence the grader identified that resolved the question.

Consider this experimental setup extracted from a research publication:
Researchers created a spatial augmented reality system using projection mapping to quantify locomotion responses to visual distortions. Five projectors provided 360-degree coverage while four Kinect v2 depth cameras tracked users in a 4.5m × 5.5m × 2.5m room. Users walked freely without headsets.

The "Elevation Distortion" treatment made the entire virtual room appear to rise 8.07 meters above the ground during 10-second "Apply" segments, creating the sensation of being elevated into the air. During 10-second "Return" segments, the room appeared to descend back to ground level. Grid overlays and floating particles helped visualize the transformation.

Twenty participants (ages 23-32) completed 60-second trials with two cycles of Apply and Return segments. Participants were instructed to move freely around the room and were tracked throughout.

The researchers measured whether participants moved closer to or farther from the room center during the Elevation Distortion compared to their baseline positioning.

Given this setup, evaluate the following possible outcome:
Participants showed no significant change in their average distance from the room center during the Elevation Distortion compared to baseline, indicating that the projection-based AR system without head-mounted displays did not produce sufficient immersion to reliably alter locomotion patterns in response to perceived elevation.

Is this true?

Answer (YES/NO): NO